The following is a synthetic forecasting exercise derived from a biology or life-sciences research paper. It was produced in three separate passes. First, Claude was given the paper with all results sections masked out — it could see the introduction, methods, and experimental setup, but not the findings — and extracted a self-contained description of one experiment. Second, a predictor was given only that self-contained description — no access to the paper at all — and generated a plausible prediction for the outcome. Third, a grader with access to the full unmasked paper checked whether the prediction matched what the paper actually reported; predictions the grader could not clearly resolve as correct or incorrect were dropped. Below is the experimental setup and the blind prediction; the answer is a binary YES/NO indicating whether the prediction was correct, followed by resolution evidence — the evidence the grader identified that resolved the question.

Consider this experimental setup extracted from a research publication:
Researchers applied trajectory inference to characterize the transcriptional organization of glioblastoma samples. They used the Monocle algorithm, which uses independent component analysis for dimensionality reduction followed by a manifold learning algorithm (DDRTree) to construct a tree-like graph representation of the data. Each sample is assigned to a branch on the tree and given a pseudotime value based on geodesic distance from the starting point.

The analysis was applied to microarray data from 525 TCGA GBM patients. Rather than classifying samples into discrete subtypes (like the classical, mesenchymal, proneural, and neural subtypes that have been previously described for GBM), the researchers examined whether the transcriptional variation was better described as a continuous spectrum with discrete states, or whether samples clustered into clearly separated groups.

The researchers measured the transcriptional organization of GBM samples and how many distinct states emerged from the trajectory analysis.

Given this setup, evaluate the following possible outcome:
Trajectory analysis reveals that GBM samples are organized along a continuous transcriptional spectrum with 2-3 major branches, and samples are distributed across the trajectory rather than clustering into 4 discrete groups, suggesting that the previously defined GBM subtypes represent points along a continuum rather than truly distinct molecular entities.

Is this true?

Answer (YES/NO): YES